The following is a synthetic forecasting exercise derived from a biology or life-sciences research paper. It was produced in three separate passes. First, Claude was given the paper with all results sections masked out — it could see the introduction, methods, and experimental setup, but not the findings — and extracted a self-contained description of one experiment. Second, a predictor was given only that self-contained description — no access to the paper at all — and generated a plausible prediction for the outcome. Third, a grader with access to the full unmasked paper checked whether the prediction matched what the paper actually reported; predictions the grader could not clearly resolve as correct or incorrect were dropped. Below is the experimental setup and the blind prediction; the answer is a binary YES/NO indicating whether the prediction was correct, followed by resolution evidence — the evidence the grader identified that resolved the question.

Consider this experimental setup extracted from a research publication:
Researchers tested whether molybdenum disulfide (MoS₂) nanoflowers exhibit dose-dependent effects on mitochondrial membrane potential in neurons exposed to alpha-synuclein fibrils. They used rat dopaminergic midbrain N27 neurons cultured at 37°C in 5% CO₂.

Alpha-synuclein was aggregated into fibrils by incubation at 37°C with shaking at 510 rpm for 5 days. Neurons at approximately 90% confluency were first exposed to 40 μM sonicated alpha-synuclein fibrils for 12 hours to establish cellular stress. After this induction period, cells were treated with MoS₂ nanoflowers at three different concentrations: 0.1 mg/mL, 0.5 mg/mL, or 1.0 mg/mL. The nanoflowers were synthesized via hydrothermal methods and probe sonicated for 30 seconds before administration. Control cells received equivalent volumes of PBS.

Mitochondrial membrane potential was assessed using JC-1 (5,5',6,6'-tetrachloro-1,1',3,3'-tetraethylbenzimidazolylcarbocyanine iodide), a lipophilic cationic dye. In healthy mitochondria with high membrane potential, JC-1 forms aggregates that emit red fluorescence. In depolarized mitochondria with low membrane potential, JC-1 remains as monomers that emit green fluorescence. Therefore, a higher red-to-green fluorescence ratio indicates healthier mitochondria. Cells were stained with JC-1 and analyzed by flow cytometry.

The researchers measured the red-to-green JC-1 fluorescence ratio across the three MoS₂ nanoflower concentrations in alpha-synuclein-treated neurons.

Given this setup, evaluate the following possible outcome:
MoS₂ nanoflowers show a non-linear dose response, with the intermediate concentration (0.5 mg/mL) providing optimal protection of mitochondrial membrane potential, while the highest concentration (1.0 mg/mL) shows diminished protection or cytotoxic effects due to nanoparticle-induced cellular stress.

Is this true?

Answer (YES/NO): NO